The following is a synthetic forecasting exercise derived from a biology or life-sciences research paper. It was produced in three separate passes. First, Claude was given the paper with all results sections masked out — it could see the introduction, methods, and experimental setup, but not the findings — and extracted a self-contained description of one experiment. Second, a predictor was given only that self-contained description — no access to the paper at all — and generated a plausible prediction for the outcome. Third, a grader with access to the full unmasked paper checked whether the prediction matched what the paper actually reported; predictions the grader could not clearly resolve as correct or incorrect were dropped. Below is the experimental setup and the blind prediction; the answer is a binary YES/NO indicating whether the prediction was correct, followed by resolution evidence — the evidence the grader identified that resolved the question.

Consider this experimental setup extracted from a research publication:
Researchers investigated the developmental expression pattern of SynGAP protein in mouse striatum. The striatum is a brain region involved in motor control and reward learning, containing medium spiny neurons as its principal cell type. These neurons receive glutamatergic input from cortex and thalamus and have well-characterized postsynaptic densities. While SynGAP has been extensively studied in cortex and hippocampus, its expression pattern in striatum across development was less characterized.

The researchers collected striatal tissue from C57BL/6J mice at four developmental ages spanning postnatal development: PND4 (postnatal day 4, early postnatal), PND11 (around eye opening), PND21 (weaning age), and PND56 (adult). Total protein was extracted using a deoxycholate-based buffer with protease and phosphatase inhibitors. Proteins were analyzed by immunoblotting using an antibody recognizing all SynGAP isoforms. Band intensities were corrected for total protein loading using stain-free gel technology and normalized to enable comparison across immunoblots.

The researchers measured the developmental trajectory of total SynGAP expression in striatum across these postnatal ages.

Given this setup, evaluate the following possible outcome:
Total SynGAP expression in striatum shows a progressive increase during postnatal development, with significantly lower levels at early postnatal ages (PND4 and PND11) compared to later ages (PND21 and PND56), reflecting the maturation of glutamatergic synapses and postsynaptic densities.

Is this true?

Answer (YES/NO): NO